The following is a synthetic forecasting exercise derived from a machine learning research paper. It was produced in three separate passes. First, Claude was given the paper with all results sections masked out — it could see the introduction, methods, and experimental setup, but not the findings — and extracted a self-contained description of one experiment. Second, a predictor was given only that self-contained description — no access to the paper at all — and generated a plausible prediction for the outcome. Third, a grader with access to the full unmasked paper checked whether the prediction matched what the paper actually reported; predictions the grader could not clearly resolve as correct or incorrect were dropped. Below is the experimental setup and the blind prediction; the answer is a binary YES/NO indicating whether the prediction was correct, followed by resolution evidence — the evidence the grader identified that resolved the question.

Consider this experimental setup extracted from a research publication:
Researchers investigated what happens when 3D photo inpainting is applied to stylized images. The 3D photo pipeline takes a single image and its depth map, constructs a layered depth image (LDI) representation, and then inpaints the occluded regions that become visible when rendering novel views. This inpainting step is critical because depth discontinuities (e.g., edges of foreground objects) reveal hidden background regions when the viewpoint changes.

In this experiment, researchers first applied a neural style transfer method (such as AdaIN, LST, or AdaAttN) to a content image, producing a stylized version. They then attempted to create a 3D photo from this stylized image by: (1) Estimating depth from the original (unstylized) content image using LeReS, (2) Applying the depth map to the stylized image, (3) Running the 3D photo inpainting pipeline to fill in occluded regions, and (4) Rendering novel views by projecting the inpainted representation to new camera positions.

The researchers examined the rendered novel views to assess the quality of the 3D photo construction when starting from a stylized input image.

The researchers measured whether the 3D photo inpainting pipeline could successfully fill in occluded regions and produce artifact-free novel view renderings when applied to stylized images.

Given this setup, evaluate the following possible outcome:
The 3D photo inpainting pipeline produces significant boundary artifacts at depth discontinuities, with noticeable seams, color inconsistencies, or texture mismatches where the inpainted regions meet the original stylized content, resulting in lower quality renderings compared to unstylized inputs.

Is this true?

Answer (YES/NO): YES